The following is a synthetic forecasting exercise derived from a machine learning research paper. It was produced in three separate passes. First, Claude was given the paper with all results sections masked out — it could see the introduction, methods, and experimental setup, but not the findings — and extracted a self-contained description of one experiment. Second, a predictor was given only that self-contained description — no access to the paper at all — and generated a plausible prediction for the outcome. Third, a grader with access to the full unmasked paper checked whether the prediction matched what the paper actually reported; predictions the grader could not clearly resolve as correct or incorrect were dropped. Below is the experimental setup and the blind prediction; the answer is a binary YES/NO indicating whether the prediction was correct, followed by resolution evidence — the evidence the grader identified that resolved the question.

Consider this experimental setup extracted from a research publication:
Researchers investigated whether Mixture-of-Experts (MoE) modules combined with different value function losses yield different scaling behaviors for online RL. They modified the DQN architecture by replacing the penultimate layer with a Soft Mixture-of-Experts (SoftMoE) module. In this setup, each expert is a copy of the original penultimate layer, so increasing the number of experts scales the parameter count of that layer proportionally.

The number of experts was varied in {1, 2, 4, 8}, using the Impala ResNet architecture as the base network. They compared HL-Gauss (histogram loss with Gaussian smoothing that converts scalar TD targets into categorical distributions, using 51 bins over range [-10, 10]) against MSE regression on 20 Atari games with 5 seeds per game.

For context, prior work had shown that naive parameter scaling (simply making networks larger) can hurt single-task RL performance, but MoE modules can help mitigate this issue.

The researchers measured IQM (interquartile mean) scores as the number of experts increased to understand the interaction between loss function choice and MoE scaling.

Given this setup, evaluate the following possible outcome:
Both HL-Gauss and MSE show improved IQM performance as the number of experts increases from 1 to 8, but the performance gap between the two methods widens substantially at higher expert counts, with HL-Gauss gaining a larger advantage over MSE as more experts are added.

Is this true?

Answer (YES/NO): NO